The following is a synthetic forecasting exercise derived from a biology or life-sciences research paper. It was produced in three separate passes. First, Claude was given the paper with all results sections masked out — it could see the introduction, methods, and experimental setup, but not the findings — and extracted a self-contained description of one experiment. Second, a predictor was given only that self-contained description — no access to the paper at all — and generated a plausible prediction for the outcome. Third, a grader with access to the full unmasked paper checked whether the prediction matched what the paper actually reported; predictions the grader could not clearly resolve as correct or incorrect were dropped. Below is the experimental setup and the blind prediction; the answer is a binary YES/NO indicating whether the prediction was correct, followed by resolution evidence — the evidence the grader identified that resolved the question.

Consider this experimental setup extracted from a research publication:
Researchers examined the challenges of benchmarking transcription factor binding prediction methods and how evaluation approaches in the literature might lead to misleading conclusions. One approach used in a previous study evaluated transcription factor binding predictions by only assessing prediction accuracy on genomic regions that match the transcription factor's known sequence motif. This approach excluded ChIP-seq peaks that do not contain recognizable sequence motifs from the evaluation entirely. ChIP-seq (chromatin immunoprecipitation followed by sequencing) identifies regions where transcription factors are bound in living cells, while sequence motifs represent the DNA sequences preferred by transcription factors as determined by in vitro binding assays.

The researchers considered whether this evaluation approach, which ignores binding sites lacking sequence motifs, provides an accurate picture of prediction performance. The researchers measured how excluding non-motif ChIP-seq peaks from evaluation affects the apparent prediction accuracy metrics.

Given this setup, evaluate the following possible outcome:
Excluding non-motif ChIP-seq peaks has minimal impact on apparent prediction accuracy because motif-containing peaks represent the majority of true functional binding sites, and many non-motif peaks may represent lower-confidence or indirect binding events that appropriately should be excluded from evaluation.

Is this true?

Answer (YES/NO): NO